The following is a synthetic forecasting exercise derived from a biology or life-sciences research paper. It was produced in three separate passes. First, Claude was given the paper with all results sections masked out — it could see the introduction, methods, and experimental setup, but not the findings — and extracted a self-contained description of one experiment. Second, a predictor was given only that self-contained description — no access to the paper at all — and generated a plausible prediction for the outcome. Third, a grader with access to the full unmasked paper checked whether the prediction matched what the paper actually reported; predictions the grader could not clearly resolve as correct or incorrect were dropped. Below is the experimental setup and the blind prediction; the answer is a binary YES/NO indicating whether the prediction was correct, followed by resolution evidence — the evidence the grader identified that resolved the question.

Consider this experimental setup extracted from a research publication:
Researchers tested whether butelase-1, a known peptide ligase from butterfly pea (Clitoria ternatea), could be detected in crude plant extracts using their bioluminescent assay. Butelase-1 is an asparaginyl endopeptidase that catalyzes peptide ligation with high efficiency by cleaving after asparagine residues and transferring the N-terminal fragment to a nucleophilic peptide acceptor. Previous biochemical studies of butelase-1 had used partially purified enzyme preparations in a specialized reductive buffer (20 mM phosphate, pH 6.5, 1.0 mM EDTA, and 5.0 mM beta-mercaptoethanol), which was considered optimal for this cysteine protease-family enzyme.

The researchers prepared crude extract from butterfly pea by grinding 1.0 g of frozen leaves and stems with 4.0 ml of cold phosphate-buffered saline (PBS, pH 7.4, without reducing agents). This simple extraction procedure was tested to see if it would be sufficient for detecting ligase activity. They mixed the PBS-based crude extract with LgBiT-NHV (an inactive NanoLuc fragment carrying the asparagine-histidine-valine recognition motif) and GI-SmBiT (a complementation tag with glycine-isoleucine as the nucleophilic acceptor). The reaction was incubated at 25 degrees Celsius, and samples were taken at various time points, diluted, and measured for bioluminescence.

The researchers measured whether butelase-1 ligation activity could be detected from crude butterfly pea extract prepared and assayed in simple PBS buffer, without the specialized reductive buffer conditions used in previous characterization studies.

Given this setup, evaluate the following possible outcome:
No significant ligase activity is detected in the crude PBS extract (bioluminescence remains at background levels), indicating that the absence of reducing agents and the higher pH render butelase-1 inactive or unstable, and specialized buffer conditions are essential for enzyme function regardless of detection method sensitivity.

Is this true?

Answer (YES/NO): NO